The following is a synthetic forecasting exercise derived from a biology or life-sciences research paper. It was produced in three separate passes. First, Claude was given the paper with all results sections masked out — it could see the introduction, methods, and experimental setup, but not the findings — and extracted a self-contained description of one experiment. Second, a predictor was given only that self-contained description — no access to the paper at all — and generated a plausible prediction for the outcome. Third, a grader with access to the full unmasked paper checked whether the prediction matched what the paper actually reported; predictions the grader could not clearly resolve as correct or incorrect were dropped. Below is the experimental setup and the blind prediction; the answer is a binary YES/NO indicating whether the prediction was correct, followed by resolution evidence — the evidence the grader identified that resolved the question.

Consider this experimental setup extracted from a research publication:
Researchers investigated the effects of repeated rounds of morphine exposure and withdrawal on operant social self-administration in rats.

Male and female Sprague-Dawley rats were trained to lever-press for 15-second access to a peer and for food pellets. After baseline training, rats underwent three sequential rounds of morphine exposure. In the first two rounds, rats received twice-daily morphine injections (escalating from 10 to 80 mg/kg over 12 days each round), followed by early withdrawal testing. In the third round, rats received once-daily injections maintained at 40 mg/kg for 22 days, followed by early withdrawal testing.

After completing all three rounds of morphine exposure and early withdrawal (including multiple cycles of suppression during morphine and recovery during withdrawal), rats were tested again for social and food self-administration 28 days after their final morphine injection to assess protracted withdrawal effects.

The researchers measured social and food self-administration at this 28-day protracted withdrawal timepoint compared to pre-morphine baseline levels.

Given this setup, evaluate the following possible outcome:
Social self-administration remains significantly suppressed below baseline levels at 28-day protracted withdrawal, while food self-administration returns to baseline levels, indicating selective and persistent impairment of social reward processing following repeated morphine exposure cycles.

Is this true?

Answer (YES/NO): NO